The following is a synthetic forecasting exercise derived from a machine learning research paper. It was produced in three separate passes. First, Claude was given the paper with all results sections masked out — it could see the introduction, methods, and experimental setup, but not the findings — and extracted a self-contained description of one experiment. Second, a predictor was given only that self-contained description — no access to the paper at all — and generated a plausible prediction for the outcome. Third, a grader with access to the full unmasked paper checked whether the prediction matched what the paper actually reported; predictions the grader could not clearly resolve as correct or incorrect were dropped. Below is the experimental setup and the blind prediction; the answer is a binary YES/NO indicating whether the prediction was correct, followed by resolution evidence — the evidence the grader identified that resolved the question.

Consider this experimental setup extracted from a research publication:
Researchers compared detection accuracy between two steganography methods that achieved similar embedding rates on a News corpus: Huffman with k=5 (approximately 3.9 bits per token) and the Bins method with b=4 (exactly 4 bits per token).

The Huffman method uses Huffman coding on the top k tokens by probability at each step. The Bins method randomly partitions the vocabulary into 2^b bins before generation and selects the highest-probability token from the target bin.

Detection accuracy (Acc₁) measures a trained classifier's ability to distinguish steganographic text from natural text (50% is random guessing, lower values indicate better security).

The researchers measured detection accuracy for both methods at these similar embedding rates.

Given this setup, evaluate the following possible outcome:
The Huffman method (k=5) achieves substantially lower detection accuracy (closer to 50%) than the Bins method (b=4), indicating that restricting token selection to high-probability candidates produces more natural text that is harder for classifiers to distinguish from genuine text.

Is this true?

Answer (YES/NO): YES